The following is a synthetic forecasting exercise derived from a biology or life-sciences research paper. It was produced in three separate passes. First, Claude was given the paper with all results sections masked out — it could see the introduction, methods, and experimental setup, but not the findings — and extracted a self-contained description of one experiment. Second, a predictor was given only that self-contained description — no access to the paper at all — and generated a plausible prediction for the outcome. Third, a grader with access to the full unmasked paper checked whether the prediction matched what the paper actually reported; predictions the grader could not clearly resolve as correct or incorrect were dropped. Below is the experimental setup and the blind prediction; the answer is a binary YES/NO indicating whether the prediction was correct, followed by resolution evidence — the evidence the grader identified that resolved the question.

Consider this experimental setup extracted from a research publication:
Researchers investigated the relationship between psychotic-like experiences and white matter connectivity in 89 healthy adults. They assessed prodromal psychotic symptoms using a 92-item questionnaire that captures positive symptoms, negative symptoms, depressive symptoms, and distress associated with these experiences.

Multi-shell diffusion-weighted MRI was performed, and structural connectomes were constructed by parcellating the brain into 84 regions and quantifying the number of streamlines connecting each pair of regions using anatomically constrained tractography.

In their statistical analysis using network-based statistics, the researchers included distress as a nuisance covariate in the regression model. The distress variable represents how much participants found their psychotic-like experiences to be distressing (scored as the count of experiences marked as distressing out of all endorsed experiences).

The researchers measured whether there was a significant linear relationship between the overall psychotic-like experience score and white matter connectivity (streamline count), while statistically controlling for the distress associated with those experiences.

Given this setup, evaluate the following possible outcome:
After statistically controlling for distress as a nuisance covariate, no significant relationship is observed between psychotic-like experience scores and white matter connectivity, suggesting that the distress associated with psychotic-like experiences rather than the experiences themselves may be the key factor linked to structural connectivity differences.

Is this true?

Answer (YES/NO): NO